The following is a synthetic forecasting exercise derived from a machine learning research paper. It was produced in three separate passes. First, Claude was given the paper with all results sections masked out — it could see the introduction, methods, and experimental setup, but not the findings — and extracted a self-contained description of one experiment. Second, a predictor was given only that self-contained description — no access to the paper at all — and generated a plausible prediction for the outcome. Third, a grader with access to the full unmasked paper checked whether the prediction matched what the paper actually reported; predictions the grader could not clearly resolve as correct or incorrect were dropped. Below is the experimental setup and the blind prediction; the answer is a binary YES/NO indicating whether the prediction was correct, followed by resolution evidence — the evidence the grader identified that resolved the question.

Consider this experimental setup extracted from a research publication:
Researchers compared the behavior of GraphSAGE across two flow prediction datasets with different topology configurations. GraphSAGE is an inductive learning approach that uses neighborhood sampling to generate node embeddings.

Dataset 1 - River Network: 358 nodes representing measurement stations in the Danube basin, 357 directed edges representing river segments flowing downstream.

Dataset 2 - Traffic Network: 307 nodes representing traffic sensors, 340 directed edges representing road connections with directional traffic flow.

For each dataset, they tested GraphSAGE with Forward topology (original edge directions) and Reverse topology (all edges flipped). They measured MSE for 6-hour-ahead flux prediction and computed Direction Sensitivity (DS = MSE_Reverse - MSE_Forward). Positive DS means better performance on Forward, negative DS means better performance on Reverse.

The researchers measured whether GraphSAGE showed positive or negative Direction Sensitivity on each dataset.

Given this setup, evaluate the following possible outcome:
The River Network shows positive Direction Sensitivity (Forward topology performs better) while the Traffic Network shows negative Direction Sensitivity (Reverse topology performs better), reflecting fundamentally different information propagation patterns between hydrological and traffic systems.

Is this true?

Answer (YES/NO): NO